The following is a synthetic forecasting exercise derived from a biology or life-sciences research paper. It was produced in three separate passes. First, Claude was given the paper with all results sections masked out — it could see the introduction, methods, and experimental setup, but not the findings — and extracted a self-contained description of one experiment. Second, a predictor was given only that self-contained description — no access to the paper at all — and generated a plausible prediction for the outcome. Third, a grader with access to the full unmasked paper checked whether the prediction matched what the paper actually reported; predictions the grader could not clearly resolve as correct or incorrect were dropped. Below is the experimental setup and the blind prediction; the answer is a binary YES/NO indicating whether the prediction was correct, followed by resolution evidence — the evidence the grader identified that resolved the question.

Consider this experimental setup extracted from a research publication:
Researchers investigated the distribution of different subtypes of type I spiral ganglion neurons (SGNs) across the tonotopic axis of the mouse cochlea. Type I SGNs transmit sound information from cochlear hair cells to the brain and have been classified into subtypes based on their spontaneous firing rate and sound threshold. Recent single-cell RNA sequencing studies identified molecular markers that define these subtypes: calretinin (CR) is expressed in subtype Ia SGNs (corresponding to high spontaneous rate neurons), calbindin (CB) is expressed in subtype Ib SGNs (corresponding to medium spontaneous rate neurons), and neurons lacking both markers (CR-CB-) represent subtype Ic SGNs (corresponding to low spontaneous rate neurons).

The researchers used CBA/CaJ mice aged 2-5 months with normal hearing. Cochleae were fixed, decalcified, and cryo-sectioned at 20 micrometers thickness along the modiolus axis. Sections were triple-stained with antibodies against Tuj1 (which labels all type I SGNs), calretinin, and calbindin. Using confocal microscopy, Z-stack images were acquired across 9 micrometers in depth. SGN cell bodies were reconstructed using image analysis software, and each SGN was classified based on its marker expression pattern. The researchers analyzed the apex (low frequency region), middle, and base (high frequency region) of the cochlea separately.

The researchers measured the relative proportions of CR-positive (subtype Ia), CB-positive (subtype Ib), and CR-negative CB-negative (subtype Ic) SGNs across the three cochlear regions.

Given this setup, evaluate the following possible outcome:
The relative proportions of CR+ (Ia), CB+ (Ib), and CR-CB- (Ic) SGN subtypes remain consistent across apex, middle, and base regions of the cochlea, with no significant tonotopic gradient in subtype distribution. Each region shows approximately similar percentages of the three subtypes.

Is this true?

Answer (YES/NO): NO